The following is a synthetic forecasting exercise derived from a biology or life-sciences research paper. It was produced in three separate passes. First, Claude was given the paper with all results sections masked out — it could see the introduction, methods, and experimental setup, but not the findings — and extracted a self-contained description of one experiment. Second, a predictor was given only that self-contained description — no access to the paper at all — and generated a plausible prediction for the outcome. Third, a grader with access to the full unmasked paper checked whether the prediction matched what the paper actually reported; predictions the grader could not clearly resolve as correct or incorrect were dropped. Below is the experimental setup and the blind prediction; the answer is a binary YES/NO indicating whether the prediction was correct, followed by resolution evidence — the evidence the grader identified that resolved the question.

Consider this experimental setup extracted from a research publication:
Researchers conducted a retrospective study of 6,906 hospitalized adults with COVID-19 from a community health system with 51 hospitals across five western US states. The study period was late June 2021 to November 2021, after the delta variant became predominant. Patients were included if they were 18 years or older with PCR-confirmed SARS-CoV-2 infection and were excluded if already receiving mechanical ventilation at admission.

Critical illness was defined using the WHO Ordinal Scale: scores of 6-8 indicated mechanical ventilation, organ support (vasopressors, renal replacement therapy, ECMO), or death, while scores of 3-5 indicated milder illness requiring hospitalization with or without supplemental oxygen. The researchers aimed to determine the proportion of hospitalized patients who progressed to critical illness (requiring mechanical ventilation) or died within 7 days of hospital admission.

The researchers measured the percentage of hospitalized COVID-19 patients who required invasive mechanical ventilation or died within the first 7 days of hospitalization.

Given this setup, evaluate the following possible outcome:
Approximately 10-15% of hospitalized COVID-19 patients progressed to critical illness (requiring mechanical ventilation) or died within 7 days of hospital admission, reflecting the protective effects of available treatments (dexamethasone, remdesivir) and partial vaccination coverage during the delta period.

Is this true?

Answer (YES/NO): YES